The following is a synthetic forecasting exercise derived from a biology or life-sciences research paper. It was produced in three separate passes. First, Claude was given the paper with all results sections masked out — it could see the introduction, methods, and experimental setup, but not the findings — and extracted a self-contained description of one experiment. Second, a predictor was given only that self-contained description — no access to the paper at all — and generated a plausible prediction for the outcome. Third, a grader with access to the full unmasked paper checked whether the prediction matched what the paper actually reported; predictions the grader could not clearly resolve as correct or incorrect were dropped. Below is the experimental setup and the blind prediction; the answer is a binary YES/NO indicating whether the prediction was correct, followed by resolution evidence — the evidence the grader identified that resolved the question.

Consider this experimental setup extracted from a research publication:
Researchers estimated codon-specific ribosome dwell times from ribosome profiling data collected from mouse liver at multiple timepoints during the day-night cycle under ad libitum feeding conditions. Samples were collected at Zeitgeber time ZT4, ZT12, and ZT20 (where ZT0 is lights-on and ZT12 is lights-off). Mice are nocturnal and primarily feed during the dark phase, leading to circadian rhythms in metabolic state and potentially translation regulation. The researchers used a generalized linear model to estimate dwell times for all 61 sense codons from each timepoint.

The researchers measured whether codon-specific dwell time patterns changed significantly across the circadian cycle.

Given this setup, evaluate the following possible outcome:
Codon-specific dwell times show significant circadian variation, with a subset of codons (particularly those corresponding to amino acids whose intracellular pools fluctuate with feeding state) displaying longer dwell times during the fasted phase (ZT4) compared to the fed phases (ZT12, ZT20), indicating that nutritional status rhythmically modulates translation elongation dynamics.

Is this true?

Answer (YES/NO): NO